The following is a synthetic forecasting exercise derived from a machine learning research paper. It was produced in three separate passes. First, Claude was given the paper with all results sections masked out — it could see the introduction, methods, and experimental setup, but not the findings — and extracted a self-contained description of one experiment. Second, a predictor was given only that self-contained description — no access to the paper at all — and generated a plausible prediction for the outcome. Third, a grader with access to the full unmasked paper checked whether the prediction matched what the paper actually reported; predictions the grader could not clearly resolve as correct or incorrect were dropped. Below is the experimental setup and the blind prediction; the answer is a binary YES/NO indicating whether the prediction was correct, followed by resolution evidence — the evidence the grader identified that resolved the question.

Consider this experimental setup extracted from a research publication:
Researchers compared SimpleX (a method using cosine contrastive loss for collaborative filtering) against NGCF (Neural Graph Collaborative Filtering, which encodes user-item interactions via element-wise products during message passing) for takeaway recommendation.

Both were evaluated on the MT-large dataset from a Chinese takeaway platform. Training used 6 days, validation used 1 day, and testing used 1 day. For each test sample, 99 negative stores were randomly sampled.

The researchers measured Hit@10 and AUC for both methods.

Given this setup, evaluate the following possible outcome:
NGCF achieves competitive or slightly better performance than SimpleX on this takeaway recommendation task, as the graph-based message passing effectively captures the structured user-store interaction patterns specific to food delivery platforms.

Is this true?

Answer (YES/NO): YES